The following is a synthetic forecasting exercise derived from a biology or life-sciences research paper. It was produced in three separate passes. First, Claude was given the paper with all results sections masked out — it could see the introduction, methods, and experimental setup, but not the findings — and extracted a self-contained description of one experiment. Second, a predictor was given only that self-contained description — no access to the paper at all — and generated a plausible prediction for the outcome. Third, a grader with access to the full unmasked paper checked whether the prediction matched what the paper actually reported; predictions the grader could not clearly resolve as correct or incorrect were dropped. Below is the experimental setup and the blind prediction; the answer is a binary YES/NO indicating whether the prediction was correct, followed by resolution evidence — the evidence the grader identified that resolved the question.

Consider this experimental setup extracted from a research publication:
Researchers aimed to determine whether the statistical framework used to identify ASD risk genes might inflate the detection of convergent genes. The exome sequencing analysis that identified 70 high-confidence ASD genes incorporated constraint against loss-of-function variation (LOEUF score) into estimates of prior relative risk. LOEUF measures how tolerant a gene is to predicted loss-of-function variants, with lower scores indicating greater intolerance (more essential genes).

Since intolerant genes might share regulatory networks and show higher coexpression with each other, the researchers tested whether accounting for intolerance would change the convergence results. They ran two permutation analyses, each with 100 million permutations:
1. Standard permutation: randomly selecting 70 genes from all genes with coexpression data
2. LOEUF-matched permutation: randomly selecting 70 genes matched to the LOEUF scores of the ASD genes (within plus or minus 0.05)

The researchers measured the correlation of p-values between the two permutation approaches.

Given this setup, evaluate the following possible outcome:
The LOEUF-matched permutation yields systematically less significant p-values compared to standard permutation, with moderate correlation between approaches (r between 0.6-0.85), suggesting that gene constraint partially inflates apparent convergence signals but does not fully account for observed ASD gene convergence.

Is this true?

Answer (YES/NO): NO